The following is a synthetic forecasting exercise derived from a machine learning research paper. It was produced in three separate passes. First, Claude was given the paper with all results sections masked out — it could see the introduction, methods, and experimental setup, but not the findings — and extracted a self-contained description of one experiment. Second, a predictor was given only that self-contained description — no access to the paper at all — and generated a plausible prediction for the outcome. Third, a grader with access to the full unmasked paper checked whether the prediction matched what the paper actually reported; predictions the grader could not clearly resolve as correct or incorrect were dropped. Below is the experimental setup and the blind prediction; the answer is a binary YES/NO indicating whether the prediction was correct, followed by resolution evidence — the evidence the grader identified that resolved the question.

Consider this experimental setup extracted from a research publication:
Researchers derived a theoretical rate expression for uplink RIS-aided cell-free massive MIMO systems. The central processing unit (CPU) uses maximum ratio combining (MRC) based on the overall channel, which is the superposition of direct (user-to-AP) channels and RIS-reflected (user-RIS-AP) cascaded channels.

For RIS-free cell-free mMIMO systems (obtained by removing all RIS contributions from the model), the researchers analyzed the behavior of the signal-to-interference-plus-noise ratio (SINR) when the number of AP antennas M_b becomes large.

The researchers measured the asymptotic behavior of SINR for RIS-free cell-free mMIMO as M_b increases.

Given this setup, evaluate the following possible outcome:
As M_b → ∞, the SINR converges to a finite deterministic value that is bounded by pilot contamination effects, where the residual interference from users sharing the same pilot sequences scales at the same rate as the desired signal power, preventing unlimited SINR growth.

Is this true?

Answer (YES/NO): NO